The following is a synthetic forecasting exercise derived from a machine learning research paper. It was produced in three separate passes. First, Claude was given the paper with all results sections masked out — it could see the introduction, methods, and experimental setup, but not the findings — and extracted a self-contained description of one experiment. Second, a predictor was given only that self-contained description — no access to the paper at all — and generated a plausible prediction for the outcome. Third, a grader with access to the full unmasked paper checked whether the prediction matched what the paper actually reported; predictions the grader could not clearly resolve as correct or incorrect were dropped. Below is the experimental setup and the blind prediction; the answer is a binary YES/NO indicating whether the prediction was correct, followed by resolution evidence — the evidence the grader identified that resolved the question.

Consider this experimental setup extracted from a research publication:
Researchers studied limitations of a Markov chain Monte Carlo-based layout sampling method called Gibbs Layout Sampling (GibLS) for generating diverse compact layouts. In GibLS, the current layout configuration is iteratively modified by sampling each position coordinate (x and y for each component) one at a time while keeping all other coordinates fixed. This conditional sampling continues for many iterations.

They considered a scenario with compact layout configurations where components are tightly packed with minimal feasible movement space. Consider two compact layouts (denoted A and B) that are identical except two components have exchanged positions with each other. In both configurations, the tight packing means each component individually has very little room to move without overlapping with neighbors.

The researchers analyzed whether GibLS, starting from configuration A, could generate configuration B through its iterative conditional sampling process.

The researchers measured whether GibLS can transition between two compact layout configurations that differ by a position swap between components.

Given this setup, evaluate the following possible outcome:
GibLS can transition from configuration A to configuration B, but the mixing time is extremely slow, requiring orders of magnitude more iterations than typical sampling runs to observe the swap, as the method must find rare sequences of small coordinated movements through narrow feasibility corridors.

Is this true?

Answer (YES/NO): NO